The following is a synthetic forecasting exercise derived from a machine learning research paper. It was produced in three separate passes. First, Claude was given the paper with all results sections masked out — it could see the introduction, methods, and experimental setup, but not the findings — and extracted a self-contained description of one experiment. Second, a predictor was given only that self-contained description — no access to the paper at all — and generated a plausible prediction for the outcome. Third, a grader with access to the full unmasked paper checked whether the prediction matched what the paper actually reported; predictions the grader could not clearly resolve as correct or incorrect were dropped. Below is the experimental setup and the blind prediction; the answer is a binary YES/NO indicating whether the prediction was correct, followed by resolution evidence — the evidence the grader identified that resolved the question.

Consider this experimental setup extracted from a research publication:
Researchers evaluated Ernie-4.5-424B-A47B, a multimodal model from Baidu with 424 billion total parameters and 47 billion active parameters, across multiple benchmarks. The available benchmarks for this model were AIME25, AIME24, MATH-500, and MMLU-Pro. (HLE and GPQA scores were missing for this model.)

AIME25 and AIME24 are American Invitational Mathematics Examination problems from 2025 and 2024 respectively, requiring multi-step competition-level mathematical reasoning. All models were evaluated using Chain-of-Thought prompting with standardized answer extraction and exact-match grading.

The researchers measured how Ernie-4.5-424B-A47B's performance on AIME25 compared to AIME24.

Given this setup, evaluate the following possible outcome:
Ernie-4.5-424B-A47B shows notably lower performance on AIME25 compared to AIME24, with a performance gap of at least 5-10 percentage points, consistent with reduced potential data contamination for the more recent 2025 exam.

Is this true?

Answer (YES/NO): YES